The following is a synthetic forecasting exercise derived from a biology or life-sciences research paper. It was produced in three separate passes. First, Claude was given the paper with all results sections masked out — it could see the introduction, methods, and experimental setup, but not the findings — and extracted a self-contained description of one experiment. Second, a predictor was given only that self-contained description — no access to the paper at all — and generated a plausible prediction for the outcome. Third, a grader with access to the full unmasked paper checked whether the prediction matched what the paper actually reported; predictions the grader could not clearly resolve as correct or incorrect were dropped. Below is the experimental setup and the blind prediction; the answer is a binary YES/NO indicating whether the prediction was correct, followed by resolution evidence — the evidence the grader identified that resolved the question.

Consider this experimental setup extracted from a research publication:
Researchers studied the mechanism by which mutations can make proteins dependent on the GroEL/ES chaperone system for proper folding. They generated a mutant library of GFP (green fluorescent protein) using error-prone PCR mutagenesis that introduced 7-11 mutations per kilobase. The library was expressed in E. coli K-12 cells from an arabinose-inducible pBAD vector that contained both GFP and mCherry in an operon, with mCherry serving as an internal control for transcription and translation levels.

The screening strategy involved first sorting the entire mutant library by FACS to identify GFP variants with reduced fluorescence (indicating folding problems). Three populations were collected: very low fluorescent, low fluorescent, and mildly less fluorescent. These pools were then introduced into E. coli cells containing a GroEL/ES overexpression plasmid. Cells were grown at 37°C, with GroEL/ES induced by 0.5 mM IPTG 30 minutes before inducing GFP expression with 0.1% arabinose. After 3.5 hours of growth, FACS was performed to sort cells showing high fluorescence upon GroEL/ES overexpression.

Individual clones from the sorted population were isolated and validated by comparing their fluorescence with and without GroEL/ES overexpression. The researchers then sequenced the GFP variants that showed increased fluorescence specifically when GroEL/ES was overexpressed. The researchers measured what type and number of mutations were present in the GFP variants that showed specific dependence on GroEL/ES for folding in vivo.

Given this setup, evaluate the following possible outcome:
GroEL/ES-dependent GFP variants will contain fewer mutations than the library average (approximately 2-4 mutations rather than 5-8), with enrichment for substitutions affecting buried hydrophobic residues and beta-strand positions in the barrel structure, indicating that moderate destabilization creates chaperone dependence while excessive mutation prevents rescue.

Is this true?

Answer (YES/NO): NO